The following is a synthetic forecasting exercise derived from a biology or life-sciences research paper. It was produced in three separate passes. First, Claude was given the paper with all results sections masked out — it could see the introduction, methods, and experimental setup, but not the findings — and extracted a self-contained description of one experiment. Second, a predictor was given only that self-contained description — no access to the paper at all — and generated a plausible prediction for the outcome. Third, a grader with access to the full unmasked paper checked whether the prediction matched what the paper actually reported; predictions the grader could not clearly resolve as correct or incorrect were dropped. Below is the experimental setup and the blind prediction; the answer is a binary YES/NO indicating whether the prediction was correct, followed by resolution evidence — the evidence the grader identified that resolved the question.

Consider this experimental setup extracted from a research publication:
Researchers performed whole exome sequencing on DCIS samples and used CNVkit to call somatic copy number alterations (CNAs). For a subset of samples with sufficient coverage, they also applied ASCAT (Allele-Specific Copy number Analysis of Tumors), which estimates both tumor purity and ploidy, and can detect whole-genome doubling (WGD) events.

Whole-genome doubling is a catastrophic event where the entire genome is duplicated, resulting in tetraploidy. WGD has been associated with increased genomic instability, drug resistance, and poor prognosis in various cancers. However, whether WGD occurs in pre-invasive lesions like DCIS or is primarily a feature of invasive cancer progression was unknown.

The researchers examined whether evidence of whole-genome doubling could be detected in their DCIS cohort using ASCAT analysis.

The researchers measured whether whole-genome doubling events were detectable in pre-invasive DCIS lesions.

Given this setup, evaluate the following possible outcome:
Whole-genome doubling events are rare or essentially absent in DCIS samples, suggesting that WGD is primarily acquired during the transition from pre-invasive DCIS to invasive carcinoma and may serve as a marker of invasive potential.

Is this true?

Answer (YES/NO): NO